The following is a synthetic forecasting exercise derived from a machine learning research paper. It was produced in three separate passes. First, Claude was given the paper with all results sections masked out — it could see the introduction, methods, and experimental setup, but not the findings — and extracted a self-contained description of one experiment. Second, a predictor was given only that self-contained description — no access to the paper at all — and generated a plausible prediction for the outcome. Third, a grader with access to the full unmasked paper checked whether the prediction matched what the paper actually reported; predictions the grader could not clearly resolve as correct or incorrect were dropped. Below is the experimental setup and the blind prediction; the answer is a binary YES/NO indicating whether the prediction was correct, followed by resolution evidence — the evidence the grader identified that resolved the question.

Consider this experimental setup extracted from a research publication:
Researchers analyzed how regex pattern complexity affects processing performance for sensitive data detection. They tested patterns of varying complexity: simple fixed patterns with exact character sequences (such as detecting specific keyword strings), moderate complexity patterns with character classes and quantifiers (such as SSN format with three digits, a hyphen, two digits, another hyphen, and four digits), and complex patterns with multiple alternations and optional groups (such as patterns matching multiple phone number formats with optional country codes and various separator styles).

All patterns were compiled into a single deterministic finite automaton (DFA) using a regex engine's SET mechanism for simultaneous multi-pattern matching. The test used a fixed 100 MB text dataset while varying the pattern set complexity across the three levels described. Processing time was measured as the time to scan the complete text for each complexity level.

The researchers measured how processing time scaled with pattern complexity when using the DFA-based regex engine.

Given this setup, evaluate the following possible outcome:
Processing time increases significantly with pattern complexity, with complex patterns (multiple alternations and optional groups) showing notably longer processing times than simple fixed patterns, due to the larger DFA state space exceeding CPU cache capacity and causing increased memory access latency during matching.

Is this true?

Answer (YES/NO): NO